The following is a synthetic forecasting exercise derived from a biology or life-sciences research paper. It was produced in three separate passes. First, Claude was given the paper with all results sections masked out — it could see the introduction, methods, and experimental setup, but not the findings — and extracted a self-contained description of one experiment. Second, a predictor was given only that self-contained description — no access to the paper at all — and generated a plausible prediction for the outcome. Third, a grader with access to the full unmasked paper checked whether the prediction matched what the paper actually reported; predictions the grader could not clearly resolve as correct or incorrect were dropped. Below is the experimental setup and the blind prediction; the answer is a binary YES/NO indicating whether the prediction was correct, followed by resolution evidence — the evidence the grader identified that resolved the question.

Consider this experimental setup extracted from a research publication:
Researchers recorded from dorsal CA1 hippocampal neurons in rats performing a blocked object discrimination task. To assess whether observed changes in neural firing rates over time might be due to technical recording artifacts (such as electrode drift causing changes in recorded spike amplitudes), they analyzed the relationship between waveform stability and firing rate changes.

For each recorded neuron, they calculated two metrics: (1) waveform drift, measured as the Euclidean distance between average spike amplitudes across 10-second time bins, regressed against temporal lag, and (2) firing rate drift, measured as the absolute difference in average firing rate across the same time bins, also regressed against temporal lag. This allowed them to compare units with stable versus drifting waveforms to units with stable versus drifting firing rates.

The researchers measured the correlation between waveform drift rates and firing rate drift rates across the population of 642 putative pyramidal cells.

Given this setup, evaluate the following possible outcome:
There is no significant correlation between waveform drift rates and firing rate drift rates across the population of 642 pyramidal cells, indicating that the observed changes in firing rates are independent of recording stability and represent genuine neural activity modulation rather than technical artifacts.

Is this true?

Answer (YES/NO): YES